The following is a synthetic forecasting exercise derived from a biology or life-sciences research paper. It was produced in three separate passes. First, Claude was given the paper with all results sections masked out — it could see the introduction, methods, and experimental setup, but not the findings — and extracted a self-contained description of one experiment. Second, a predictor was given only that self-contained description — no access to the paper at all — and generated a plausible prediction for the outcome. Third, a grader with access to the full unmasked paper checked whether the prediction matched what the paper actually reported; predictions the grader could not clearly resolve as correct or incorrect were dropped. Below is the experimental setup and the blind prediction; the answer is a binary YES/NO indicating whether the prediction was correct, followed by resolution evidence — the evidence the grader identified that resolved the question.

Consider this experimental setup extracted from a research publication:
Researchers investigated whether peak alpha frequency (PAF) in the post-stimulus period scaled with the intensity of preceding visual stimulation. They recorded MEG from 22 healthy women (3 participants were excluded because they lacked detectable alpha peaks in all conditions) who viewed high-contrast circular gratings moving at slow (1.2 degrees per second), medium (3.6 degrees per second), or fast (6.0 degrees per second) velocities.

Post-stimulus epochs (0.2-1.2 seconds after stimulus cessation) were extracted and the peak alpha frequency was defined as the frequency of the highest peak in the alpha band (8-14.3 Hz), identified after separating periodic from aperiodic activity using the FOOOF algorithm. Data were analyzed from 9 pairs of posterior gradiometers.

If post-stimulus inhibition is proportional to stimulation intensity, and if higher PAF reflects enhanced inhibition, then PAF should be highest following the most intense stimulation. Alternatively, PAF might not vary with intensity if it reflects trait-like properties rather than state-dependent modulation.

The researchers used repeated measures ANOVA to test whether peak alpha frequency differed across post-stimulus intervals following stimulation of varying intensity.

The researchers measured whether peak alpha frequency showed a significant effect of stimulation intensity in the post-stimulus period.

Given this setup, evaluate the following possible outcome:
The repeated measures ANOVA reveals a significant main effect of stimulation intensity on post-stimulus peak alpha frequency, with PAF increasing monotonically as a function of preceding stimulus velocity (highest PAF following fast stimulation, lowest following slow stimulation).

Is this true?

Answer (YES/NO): YES